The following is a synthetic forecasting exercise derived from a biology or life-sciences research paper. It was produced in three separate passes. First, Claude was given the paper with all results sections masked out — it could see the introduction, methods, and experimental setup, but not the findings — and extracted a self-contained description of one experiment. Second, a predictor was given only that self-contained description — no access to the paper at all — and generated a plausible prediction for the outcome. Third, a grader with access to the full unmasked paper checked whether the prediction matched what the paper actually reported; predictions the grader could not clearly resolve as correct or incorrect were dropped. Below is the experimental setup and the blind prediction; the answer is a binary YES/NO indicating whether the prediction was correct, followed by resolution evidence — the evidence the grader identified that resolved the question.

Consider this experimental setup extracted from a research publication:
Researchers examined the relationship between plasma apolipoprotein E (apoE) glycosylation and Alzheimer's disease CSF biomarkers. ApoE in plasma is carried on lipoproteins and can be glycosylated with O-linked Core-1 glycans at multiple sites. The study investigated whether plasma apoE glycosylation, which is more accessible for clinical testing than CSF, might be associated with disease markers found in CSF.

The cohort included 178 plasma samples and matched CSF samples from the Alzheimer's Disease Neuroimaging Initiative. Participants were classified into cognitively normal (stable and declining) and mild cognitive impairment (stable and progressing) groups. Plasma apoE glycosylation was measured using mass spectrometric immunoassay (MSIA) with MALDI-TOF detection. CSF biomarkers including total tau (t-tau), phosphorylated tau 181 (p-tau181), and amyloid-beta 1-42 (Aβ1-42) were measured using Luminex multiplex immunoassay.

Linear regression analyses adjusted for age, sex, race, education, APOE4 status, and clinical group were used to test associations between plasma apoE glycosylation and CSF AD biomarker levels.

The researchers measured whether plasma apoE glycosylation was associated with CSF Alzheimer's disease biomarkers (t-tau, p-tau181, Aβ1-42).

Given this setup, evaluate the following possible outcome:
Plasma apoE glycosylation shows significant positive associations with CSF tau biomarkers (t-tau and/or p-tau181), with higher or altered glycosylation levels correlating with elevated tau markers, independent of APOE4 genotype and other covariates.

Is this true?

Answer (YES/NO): NO